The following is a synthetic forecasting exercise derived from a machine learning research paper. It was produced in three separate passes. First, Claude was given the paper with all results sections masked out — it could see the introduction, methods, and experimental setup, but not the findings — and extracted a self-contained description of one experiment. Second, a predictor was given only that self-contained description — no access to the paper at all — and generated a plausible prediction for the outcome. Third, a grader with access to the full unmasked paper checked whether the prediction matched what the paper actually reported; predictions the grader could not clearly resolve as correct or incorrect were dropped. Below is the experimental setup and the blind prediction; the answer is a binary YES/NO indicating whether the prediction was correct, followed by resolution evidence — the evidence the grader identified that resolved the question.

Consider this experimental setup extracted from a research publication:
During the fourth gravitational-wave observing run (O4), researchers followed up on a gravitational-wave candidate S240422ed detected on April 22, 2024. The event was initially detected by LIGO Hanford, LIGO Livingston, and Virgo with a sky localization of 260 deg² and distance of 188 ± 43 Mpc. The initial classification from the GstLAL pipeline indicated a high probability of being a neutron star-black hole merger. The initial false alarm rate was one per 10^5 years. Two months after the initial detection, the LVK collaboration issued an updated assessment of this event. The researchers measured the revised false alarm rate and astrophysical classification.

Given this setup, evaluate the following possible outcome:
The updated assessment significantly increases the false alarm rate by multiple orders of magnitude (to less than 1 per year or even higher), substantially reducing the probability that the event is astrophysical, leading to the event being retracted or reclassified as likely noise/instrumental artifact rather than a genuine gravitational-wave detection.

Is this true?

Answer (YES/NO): YES